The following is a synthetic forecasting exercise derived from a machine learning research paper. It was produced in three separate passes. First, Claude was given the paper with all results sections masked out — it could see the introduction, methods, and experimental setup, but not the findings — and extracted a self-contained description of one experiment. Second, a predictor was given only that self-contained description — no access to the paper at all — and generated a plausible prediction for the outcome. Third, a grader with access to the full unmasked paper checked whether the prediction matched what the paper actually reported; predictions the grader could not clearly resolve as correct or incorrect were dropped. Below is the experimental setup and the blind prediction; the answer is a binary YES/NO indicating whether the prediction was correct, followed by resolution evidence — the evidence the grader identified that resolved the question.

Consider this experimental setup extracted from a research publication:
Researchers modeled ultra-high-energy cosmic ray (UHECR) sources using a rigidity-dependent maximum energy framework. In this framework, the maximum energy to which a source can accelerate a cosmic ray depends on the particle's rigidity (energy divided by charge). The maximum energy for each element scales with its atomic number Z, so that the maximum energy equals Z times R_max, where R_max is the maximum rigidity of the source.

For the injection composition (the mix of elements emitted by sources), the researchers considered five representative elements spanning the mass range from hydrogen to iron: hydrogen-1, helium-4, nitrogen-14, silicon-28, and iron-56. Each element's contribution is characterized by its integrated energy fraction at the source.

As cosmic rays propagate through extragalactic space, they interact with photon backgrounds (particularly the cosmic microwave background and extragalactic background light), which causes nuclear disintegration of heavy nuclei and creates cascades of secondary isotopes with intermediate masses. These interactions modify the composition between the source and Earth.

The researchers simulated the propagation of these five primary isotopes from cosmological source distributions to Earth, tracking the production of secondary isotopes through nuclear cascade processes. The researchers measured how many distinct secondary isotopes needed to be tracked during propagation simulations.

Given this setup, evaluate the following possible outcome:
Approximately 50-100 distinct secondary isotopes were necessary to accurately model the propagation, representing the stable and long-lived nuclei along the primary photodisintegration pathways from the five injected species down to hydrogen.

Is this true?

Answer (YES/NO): NO